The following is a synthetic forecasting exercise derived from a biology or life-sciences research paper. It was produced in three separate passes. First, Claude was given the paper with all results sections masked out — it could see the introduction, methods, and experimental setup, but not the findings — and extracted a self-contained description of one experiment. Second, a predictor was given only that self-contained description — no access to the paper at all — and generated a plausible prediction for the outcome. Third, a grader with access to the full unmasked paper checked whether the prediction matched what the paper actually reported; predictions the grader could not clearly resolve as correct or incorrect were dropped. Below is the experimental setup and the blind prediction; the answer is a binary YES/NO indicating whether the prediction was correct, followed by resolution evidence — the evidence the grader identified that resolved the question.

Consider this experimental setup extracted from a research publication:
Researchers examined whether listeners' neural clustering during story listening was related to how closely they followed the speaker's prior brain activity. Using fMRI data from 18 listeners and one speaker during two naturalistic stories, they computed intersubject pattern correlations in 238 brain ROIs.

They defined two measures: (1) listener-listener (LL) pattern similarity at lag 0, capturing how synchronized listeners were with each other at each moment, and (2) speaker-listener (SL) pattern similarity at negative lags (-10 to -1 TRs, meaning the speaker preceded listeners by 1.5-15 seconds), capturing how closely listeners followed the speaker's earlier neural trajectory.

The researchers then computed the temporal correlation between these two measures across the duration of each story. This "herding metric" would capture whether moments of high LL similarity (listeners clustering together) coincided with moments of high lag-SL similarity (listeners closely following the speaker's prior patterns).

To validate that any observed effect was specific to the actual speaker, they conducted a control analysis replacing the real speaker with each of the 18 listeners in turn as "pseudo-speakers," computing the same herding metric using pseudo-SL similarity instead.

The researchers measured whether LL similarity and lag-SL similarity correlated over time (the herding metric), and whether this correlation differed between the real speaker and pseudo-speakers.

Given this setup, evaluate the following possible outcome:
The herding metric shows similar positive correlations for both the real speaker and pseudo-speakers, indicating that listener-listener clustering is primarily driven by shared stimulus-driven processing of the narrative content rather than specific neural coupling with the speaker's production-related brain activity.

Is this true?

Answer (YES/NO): NO